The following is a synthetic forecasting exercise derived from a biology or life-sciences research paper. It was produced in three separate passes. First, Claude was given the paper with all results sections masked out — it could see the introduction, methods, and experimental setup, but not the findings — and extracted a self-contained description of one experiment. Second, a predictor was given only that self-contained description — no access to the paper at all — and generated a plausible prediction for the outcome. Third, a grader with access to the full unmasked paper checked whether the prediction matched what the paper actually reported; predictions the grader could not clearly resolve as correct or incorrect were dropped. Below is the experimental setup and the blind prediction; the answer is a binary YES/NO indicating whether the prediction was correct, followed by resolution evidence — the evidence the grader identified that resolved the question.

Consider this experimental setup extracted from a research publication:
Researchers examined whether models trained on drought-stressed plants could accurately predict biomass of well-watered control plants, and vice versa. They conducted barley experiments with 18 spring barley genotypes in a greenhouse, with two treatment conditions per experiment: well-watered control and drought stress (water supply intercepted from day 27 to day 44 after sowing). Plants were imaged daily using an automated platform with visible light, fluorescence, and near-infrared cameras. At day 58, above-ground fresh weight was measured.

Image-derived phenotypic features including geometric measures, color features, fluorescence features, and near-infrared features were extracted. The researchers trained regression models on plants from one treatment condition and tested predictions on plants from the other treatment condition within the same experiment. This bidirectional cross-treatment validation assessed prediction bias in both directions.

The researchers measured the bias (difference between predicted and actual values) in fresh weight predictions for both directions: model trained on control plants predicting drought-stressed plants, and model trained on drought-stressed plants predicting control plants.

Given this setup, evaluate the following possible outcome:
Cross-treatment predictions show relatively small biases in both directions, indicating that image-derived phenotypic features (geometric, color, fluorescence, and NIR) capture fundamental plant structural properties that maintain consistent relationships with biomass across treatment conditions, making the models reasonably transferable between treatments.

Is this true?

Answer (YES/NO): NO